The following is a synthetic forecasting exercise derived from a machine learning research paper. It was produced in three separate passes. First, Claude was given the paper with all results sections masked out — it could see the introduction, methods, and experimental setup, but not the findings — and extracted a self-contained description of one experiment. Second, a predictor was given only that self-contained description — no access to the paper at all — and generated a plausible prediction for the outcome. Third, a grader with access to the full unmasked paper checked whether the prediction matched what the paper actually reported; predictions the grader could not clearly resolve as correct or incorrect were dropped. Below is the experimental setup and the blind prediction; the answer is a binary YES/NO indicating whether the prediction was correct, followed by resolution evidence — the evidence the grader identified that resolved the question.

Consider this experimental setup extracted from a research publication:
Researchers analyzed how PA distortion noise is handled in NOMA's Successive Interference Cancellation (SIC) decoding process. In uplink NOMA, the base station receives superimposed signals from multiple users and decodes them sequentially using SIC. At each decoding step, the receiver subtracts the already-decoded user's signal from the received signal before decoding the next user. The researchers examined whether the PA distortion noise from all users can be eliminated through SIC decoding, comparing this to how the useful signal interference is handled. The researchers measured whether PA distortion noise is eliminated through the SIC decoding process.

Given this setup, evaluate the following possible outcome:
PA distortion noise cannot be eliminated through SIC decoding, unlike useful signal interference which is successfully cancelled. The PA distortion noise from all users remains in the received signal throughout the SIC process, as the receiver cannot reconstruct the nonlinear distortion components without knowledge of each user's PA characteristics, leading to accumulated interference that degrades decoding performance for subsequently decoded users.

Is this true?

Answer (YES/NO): YES